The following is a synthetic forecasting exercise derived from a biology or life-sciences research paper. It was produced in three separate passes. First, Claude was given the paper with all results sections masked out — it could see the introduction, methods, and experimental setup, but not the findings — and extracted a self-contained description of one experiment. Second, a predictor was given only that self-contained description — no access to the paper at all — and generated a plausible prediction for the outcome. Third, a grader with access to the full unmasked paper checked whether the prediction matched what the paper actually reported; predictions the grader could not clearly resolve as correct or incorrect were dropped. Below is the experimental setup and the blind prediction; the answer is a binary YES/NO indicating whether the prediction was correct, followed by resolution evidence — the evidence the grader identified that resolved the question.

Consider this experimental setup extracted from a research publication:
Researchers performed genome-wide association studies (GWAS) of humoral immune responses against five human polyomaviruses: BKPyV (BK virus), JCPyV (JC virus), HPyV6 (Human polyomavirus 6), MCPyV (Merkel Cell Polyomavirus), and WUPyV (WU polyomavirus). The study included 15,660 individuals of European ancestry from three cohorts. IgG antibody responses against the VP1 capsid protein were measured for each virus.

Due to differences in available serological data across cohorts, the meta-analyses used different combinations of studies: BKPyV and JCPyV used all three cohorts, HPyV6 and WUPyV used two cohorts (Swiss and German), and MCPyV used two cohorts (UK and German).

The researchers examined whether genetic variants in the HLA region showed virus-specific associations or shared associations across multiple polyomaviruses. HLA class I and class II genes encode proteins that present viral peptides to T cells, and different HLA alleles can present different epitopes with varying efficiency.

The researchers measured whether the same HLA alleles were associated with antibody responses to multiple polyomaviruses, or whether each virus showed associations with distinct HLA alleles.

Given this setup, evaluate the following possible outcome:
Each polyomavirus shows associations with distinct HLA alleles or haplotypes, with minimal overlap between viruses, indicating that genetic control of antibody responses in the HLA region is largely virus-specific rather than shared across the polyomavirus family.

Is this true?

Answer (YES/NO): NO